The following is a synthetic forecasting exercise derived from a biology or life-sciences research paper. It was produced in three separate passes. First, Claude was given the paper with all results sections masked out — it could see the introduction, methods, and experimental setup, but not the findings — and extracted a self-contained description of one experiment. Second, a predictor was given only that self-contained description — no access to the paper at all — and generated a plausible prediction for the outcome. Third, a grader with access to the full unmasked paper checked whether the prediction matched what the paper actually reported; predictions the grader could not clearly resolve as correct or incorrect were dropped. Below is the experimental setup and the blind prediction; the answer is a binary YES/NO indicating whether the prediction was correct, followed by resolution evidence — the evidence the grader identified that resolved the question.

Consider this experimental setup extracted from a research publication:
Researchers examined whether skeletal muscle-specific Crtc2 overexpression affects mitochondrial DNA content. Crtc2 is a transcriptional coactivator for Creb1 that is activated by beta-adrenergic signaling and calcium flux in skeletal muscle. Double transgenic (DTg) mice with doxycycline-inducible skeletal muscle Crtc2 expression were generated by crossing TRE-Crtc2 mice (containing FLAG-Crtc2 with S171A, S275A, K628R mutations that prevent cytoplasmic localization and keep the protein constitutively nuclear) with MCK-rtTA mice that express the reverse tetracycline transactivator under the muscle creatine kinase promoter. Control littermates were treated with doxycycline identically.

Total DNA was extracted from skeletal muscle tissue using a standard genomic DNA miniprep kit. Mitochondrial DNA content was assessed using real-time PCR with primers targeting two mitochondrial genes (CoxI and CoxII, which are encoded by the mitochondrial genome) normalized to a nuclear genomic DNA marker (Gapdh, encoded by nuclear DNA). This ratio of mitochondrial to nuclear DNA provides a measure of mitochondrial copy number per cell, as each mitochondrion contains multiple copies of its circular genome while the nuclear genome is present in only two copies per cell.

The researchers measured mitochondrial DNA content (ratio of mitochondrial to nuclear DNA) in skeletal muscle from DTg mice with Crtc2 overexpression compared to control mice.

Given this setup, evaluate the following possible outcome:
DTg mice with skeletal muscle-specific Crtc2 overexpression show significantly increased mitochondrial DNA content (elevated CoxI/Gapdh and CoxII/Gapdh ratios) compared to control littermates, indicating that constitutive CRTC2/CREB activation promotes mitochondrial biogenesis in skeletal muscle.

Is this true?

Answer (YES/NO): YES